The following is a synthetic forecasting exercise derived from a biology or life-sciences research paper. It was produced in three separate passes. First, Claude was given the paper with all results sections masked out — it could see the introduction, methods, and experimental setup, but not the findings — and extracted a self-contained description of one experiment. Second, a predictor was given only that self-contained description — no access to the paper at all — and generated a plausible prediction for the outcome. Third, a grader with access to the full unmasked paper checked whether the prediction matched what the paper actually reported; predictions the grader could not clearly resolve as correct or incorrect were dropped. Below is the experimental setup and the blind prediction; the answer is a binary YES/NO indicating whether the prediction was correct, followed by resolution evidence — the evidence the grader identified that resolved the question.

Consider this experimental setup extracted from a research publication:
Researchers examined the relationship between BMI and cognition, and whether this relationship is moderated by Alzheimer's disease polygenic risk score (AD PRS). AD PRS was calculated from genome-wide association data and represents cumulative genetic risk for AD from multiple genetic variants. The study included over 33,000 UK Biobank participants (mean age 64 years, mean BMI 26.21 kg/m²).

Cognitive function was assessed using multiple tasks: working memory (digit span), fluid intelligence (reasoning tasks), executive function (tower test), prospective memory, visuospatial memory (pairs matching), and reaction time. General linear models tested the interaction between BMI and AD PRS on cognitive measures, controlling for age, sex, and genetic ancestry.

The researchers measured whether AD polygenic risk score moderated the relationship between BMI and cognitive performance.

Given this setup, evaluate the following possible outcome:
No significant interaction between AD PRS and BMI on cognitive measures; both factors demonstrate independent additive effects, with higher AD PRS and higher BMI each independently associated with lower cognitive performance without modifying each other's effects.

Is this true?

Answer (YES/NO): YES